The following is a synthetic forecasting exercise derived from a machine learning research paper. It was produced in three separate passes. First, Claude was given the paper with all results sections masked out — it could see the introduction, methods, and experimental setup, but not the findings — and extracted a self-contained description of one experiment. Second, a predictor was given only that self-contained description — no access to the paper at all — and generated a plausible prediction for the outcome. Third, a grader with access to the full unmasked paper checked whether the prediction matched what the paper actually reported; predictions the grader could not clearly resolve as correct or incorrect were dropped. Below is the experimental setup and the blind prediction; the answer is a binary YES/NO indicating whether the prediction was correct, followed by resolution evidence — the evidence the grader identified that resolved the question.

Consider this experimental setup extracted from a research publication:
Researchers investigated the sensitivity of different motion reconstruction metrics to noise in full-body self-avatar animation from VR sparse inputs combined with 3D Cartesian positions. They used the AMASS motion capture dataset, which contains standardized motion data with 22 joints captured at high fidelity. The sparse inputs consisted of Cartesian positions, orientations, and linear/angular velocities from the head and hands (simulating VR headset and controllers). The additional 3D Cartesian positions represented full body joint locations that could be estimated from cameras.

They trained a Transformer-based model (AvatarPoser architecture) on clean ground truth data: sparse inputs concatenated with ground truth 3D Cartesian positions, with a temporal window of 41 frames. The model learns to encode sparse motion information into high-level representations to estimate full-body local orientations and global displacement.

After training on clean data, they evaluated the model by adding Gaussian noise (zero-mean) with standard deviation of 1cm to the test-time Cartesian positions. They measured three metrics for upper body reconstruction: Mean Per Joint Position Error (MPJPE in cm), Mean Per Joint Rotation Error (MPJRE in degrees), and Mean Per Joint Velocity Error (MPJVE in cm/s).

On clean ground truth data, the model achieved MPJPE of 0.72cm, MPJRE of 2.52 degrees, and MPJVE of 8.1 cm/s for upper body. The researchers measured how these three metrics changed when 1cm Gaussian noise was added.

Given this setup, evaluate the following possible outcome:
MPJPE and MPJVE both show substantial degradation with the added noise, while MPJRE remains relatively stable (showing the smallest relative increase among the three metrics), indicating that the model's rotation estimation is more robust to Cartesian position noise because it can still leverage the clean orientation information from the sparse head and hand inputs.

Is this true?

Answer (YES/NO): NO